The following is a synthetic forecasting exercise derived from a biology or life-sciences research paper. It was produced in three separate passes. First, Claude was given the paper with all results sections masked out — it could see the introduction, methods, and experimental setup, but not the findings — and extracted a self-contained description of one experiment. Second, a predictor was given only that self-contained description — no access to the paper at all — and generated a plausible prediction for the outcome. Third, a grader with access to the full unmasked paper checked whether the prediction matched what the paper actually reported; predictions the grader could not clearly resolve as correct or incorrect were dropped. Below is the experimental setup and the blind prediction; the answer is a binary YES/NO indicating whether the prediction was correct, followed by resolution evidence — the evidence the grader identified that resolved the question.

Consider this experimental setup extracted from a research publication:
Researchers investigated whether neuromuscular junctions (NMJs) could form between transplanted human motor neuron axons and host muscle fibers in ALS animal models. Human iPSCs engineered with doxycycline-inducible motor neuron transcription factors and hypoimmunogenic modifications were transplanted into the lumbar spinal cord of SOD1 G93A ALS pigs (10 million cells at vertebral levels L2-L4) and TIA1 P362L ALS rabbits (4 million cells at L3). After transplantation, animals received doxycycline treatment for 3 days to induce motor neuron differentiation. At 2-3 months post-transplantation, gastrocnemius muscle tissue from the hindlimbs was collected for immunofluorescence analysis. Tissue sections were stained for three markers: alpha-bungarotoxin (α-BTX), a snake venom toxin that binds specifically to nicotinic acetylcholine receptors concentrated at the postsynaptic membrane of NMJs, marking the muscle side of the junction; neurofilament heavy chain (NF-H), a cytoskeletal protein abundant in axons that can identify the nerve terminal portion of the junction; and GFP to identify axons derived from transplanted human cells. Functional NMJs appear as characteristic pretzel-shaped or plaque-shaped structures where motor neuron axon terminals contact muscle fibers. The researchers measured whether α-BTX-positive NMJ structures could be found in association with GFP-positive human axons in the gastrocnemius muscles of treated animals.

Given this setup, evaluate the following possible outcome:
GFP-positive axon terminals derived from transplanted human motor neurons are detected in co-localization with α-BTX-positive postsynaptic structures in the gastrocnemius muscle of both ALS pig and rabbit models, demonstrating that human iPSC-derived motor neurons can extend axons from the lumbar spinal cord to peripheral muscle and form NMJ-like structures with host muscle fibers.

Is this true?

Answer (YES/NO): YES